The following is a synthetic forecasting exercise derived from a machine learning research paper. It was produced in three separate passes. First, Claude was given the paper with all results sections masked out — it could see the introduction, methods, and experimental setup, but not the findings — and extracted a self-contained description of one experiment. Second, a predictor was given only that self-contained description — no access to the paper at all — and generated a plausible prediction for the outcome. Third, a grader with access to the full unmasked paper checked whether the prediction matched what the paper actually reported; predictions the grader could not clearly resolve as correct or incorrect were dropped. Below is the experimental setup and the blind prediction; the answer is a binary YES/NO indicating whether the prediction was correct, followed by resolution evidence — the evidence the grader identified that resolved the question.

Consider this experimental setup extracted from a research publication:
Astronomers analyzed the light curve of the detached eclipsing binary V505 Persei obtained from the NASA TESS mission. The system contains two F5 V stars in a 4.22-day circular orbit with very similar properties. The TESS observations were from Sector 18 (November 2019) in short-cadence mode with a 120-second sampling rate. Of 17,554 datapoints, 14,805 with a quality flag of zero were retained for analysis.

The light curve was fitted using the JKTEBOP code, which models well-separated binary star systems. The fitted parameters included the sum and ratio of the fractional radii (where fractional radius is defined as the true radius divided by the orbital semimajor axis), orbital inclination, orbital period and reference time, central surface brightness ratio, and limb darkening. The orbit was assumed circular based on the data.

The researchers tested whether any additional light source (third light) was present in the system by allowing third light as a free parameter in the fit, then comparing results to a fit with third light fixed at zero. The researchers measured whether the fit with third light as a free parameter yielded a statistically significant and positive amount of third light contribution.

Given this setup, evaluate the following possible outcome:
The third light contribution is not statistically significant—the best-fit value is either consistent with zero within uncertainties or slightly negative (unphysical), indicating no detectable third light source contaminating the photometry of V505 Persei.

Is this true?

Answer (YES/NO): YES